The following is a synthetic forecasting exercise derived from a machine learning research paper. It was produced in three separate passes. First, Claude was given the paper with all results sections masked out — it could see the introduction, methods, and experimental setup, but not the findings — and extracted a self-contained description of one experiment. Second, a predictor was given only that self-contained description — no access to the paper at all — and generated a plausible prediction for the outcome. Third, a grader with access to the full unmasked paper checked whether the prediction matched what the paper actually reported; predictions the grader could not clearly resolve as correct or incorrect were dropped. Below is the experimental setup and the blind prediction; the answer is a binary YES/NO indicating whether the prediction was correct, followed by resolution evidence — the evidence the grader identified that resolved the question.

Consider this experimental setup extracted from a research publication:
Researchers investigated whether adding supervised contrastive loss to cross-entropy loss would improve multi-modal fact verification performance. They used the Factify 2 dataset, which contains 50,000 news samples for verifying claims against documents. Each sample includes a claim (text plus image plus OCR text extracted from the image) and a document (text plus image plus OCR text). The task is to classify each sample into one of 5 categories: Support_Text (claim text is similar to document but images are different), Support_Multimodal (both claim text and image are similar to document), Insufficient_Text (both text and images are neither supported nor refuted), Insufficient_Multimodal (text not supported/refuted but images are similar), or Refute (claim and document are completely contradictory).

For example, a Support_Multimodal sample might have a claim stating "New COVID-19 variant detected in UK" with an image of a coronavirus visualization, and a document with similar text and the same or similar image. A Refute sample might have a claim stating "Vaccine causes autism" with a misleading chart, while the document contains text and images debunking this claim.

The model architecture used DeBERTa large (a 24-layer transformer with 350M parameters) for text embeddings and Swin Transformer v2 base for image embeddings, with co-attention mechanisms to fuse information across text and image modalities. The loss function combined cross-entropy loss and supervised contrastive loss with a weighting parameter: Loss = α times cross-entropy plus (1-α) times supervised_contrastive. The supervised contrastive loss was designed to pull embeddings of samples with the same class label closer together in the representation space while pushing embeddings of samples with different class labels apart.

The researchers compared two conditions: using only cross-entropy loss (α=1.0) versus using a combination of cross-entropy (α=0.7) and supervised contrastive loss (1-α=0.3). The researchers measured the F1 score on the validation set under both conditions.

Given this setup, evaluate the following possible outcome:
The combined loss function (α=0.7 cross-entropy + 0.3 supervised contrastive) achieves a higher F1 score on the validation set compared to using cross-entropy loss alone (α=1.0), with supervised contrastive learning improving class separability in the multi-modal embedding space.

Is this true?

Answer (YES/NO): NO